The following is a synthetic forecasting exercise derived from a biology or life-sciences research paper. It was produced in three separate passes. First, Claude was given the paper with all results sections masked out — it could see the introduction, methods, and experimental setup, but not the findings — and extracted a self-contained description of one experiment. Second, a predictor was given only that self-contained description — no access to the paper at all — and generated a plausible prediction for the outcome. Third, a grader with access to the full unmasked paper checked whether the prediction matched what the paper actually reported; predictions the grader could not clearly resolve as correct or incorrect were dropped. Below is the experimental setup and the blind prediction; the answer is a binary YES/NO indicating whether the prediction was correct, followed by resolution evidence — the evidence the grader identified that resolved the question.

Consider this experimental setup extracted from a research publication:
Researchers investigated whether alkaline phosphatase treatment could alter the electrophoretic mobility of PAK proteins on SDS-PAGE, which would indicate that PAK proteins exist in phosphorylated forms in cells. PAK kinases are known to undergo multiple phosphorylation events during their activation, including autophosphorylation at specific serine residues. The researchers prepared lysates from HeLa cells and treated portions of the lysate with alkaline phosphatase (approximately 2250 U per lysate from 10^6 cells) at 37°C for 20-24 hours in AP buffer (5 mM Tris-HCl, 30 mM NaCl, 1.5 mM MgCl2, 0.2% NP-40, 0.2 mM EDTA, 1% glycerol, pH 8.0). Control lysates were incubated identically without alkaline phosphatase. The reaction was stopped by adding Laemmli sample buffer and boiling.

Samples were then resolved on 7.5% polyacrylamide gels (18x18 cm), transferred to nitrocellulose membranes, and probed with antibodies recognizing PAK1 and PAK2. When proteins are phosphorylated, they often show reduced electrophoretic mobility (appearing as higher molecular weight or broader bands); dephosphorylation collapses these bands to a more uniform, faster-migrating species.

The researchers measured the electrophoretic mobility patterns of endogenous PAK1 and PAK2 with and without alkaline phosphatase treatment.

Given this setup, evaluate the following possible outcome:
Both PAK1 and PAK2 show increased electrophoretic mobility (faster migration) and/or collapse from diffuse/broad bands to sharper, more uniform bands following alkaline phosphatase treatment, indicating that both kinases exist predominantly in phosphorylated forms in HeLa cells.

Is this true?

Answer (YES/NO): NO